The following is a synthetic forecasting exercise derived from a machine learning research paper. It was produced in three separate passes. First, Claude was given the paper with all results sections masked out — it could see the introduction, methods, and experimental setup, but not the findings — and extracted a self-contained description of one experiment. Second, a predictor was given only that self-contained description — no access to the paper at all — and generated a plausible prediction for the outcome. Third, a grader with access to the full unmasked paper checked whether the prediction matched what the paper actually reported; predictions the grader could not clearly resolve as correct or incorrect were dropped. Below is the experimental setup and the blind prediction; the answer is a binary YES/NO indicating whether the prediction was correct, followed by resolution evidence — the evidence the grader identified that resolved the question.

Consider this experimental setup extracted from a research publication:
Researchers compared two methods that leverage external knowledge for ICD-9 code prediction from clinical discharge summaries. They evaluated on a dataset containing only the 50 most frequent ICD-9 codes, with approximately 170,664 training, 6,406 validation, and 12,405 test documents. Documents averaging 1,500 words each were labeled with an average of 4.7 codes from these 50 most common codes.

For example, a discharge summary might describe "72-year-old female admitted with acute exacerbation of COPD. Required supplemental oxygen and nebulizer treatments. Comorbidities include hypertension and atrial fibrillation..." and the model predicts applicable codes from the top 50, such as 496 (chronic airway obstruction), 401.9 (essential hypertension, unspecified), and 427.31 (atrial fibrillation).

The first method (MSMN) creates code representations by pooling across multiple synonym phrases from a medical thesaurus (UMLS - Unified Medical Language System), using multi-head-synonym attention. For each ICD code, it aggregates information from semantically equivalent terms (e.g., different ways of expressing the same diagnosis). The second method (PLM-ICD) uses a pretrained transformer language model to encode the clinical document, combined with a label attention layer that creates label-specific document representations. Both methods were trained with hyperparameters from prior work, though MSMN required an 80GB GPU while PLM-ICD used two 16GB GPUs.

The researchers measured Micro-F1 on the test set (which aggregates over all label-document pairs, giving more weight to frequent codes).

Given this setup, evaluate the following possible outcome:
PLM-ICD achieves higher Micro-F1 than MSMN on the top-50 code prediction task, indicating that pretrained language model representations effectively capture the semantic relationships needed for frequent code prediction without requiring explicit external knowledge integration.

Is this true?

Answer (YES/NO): NO